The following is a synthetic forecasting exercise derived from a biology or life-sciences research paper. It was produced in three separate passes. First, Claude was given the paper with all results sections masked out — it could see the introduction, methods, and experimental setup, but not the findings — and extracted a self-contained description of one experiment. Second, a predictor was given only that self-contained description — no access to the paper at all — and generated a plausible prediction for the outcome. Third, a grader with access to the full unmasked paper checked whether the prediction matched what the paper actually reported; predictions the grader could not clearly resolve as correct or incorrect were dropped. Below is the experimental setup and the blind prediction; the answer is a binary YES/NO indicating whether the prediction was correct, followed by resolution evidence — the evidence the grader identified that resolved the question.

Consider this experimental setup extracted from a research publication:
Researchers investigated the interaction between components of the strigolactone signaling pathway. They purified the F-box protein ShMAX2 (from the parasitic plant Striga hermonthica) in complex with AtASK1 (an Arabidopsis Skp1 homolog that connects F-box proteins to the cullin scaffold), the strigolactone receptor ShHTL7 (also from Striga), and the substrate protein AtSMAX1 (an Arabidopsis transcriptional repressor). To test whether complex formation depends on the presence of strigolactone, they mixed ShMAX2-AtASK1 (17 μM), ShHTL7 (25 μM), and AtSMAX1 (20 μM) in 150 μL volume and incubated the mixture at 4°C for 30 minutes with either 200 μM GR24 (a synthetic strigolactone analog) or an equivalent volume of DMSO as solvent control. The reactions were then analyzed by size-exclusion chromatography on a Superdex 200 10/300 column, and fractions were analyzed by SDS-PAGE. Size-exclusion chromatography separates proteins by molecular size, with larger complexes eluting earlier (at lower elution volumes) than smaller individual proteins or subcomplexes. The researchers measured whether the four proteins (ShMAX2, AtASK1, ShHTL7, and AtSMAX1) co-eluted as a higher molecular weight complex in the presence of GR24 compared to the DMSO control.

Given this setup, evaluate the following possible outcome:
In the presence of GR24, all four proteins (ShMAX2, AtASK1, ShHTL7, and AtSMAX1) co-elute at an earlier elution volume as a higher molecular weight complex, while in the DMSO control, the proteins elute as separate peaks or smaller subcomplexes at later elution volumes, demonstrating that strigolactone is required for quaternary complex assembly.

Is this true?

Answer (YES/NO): YES